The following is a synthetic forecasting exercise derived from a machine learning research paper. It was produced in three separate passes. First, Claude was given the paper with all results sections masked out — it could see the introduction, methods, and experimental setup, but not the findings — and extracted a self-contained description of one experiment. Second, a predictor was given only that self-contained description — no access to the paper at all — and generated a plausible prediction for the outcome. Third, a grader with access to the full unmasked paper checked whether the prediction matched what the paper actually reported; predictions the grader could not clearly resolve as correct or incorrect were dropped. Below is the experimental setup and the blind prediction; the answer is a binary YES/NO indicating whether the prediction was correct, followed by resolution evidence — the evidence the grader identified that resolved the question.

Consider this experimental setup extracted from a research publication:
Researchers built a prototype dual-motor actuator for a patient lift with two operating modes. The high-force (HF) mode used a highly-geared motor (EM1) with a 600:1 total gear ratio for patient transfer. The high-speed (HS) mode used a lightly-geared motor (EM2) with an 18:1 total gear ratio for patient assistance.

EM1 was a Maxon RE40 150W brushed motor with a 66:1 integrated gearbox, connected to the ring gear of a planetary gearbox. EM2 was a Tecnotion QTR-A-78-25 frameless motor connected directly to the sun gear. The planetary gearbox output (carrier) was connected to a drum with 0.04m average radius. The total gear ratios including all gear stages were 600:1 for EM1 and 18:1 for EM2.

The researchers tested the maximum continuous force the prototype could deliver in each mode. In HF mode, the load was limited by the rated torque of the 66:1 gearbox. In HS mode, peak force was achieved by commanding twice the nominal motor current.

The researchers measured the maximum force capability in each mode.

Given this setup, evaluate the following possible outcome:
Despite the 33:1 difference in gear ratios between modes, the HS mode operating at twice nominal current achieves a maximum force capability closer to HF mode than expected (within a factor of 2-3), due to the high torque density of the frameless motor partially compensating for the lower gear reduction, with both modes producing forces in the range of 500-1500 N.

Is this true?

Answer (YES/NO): NO